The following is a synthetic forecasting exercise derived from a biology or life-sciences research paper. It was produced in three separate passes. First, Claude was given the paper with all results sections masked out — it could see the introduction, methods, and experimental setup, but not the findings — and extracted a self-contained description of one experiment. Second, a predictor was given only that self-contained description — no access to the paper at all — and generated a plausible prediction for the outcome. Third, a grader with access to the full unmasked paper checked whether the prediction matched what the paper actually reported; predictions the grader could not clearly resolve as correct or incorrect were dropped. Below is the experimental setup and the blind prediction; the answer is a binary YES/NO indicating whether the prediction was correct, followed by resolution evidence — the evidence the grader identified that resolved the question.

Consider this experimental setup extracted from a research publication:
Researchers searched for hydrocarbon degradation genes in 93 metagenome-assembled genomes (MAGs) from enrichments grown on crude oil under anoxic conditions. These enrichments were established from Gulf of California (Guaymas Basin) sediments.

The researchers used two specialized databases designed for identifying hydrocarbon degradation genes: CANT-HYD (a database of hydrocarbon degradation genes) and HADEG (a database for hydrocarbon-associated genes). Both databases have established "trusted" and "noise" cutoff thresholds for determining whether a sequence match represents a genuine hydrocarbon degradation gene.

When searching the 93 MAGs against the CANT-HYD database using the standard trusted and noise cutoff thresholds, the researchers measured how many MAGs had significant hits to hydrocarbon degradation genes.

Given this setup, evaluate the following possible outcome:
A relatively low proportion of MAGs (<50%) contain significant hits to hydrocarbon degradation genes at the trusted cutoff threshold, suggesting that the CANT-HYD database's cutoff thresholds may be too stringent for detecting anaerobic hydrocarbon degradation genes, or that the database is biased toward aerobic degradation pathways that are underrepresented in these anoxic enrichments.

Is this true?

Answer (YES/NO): NO